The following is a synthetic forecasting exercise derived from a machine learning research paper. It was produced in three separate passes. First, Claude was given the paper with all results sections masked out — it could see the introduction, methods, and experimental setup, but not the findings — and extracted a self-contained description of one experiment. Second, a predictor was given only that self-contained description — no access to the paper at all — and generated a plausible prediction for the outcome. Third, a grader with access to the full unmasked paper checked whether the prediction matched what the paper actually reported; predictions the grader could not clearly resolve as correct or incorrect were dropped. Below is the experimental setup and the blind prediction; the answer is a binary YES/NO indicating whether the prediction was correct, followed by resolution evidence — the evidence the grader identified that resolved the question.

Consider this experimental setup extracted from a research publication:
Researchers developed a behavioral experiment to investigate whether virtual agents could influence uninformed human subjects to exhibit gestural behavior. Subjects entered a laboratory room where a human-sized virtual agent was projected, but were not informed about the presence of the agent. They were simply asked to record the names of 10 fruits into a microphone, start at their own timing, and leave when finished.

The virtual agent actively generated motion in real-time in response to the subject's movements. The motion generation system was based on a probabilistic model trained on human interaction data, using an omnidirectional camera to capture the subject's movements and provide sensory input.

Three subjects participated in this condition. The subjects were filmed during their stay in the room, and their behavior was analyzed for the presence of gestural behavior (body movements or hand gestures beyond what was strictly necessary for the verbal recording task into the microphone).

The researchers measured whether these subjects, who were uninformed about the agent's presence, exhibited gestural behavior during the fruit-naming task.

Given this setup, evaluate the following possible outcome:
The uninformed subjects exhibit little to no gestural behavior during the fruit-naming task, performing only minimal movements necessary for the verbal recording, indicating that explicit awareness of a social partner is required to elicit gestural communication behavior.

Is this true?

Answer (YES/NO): NO